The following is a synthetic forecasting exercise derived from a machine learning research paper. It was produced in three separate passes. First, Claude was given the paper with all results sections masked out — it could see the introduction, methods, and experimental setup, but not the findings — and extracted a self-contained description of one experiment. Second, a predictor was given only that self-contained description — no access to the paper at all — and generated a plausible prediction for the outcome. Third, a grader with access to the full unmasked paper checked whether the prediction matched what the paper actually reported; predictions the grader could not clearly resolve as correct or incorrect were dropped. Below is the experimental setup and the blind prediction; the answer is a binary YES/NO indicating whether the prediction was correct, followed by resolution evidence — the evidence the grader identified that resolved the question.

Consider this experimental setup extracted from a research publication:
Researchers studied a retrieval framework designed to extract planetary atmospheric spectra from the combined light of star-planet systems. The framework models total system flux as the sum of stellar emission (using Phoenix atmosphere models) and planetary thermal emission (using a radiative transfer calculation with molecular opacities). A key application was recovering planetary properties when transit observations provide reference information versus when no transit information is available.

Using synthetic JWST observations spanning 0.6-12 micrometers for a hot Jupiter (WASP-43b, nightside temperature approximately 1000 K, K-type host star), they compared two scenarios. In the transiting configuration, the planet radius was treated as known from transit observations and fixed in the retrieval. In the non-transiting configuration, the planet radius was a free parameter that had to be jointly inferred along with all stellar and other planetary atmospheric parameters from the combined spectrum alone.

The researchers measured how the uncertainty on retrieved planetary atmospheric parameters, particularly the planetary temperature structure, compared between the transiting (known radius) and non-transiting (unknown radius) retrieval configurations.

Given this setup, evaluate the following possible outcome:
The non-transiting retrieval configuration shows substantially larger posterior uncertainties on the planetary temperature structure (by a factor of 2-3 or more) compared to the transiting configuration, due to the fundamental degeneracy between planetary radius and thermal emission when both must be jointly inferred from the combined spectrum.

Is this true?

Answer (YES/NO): NO